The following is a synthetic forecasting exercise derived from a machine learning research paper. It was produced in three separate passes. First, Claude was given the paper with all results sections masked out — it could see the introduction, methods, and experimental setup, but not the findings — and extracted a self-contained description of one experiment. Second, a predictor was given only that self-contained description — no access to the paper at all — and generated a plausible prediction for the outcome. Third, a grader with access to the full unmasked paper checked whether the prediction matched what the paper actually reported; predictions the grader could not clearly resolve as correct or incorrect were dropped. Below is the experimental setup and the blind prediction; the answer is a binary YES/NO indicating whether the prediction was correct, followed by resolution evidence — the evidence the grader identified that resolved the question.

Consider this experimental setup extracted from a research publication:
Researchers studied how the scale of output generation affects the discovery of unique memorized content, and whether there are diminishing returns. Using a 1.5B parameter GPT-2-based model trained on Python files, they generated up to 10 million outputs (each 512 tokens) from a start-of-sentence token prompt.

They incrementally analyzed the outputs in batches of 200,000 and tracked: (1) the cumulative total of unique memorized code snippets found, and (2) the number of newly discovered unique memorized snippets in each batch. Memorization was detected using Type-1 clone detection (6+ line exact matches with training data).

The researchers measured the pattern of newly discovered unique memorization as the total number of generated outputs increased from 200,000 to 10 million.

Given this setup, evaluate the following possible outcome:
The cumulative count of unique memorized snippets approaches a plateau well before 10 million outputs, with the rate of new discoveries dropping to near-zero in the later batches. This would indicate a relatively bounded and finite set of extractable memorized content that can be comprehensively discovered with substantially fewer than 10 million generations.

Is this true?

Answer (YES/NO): NO